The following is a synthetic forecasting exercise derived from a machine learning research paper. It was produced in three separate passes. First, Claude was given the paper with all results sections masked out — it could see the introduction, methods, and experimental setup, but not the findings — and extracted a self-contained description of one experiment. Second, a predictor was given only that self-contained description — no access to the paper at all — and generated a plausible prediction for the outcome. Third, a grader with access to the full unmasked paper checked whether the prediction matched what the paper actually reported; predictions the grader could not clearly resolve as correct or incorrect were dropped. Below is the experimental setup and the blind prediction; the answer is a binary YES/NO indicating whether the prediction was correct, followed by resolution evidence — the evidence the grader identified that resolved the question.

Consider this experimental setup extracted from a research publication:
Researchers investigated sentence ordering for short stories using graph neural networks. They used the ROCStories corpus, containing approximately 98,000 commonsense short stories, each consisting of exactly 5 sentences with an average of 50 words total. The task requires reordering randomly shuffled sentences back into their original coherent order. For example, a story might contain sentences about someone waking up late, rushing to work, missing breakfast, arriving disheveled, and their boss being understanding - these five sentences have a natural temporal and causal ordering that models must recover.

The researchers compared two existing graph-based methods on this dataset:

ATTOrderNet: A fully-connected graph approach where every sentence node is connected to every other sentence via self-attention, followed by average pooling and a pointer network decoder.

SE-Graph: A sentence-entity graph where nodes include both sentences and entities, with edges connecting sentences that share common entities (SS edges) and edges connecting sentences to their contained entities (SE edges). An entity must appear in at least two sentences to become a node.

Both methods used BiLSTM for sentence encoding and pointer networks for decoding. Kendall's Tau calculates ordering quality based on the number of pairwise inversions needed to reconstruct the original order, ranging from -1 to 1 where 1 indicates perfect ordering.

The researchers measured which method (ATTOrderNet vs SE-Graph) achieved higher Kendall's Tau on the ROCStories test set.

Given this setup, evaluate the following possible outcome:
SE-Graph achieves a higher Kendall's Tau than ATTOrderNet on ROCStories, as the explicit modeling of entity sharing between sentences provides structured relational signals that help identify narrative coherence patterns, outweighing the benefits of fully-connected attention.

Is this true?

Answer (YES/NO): NO